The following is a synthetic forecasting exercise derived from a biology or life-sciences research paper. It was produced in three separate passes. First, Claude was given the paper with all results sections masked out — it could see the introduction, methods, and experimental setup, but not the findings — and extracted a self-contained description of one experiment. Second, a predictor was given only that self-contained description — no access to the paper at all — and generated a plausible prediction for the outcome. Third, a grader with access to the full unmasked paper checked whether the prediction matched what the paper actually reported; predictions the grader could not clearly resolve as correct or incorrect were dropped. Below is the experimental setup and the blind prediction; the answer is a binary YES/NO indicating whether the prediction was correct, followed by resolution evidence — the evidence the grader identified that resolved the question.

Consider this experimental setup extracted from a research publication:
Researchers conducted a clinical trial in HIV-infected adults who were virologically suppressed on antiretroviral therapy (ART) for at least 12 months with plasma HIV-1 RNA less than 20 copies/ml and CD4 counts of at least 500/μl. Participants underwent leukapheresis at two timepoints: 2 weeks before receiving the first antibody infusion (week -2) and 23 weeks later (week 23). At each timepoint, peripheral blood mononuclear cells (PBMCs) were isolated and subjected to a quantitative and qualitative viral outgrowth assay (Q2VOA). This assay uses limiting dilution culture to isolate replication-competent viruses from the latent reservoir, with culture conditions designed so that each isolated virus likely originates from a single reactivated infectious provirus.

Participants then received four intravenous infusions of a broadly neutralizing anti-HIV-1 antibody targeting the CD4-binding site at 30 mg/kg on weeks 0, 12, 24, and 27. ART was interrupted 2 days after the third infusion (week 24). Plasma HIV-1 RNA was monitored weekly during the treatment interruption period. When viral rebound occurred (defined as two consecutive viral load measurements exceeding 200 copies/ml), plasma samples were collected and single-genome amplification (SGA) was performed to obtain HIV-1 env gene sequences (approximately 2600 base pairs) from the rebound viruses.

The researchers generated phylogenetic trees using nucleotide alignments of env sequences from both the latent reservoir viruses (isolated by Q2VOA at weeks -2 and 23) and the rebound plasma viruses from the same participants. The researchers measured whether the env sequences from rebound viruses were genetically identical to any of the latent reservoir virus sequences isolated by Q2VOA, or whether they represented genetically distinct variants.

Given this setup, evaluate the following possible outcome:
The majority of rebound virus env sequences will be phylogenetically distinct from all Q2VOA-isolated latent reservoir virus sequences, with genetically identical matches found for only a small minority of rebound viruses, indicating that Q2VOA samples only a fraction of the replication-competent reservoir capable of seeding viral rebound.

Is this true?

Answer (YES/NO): YES